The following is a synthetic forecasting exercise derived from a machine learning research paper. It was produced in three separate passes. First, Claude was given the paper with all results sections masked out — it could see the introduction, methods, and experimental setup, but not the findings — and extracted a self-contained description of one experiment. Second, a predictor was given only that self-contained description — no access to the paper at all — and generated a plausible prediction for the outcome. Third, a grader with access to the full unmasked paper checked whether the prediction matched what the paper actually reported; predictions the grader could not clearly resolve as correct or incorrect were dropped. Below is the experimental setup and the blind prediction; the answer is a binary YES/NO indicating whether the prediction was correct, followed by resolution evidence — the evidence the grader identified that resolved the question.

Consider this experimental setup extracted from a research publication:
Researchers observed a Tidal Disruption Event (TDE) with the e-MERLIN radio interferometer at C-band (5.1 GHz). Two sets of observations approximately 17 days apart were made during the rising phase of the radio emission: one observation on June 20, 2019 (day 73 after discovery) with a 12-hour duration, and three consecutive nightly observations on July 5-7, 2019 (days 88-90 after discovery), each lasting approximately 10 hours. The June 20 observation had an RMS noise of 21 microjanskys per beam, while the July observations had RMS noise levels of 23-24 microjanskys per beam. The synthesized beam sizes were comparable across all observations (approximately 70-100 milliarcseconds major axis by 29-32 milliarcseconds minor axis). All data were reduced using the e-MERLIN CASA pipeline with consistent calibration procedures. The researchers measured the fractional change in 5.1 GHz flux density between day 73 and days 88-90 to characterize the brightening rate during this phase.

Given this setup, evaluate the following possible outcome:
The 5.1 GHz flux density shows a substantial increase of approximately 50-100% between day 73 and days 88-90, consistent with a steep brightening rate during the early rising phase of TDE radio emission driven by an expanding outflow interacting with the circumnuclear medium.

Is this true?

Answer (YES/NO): NO